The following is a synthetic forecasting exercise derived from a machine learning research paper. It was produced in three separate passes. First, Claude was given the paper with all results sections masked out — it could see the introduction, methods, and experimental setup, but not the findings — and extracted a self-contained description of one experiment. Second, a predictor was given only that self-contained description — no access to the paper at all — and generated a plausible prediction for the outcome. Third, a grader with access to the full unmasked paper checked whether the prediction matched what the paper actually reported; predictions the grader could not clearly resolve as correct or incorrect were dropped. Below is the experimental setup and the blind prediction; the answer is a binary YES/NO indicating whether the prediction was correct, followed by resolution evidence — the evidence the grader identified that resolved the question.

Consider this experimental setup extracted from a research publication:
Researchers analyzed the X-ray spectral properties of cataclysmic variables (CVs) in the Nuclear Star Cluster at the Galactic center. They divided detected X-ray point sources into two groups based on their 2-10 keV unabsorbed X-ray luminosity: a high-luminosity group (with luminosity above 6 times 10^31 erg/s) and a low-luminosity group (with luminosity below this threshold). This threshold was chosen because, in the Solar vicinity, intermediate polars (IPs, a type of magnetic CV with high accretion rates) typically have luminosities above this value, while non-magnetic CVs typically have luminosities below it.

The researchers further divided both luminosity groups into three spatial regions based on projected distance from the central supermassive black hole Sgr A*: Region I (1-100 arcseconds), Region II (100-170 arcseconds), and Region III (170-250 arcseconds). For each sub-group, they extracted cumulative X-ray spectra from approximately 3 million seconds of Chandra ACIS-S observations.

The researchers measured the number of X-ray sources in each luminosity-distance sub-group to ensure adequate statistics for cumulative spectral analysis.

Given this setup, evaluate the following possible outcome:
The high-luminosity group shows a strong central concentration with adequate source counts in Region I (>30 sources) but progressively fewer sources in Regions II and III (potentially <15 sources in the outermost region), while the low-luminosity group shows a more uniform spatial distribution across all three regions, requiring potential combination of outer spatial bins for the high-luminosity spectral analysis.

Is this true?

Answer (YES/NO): NO